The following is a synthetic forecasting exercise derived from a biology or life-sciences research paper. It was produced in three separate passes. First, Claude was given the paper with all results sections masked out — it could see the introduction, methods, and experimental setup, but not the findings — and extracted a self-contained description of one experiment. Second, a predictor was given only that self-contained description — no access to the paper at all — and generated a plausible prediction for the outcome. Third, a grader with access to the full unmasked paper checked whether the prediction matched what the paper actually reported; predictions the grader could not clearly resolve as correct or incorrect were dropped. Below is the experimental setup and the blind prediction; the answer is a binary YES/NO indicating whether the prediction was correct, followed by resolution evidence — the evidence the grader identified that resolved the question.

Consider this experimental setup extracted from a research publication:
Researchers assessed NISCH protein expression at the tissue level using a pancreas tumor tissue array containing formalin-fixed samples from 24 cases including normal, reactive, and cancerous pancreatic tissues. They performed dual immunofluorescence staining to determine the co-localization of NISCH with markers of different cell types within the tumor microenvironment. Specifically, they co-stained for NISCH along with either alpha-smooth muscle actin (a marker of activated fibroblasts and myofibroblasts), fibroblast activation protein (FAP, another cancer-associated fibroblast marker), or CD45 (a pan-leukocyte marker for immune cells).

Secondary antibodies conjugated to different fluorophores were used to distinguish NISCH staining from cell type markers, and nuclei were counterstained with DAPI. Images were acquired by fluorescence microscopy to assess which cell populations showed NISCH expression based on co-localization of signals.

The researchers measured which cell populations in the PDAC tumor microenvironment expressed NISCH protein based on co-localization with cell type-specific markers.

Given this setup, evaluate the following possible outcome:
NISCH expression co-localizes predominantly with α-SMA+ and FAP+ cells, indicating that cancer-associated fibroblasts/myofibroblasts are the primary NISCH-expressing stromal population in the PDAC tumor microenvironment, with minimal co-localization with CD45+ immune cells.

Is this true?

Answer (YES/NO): YES